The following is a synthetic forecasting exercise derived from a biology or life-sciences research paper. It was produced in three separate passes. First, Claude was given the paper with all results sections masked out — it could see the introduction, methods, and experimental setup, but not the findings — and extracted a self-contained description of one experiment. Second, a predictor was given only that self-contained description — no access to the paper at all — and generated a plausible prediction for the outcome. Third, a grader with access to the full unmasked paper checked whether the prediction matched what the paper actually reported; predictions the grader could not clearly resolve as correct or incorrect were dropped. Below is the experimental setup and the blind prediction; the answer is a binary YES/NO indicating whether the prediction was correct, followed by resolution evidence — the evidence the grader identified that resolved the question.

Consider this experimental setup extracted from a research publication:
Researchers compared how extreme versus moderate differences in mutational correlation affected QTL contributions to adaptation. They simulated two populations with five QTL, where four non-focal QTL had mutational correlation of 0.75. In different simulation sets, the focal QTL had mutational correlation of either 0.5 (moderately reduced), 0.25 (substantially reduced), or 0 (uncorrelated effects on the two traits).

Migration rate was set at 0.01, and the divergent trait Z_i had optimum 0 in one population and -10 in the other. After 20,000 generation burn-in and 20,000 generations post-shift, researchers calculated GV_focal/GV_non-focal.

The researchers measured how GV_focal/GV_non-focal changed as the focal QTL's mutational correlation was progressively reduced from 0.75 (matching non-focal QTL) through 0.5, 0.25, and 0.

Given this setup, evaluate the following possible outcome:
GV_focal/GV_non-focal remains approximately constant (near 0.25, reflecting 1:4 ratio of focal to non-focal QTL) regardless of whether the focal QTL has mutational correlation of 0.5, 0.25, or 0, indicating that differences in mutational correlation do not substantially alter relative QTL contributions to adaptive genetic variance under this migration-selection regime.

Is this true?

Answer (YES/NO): NO